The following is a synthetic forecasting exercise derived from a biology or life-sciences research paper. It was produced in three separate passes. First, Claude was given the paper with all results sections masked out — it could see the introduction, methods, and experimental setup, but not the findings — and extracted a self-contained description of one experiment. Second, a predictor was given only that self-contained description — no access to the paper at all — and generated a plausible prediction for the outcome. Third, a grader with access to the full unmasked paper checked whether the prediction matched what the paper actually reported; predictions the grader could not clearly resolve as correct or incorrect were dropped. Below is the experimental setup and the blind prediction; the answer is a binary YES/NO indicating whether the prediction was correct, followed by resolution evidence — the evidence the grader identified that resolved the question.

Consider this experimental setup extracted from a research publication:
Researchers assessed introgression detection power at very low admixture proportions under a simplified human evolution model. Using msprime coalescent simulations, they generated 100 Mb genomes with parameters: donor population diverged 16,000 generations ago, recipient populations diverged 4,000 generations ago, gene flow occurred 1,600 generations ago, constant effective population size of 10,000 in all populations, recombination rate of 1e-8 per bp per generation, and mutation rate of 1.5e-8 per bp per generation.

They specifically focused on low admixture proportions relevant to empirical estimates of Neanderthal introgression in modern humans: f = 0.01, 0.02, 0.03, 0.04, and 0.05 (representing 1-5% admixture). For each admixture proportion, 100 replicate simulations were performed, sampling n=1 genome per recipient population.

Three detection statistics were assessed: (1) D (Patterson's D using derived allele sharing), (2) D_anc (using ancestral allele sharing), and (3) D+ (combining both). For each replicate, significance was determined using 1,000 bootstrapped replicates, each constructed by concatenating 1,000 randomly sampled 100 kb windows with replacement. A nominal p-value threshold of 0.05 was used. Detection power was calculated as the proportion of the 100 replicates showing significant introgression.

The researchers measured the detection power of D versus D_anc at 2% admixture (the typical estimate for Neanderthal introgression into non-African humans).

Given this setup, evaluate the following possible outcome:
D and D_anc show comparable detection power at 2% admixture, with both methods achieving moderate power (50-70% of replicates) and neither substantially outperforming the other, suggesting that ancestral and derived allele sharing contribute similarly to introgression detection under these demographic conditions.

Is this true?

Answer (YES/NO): NO